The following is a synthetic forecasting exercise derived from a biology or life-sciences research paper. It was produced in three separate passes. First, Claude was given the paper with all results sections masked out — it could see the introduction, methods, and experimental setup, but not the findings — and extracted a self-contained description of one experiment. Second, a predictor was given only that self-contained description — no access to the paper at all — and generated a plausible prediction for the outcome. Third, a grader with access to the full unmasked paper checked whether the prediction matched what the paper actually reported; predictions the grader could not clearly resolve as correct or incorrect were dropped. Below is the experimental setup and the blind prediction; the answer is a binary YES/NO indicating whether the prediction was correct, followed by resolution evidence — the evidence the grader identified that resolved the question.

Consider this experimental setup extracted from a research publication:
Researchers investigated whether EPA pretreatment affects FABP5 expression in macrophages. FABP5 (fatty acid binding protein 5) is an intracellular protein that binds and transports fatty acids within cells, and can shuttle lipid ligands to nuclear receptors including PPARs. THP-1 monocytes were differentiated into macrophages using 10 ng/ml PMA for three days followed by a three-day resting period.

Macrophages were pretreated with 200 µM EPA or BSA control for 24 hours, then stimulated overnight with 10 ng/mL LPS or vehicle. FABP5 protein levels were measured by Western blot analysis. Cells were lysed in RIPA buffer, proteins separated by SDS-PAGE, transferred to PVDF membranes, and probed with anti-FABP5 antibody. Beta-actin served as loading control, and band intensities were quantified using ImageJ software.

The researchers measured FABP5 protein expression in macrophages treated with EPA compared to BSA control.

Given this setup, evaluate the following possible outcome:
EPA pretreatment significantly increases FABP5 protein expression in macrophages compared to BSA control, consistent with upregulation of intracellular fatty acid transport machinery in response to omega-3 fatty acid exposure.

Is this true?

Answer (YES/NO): YES